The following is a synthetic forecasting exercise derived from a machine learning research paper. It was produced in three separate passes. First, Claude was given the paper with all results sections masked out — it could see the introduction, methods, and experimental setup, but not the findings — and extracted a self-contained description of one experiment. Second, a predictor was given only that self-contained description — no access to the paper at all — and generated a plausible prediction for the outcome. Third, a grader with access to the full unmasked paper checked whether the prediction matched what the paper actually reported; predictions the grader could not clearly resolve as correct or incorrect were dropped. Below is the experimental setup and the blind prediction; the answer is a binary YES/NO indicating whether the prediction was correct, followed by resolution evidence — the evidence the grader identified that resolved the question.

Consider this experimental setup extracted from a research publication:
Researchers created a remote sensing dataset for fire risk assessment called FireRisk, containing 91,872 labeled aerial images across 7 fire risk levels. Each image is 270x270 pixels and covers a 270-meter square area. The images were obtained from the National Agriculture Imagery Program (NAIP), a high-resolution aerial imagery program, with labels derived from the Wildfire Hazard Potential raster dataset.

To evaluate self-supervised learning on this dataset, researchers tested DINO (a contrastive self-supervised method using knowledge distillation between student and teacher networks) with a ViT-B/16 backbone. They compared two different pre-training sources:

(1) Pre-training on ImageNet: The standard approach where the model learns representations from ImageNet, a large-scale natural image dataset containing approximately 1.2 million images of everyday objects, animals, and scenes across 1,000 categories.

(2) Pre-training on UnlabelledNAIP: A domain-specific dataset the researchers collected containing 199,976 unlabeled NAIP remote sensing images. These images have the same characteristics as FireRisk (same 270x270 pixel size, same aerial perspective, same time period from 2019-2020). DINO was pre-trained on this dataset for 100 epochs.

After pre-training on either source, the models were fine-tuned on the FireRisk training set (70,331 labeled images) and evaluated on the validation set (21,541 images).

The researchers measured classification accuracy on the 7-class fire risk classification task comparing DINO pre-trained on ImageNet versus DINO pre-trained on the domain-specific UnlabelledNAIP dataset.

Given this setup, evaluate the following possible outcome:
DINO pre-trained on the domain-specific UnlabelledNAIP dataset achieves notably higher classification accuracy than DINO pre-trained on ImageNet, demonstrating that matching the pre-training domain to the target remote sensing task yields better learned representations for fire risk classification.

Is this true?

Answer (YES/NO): NO